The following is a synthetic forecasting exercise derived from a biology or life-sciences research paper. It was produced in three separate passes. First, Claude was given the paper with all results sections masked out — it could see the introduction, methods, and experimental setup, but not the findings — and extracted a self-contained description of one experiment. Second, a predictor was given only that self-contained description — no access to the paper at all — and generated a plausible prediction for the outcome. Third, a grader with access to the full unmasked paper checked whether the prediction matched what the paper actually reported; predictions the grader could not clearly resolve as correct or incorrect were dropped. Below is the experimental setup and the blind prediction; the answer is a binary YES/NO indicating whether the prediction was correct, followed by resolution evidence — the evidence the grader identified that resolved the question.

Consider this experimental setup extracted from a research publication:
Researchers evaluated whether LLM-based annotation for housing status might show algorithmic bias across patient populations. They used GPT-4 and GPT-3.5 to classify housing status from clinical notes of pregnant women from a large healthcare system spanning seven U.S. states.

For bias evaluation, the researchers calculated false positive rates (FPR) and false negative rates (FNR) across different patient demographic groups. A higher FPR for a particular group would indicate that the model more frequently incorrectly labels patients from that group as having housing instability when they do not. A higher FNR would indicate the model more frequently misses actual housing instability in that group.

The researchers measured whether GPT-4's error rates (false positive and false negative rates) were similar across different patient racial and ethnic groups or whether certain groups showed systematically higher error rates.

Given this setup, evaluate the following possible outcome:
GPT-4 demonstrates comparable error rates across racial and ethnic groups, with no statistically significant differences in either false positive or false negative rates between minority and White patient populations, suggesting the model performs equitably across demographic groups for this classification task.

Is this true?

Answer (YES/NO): YES